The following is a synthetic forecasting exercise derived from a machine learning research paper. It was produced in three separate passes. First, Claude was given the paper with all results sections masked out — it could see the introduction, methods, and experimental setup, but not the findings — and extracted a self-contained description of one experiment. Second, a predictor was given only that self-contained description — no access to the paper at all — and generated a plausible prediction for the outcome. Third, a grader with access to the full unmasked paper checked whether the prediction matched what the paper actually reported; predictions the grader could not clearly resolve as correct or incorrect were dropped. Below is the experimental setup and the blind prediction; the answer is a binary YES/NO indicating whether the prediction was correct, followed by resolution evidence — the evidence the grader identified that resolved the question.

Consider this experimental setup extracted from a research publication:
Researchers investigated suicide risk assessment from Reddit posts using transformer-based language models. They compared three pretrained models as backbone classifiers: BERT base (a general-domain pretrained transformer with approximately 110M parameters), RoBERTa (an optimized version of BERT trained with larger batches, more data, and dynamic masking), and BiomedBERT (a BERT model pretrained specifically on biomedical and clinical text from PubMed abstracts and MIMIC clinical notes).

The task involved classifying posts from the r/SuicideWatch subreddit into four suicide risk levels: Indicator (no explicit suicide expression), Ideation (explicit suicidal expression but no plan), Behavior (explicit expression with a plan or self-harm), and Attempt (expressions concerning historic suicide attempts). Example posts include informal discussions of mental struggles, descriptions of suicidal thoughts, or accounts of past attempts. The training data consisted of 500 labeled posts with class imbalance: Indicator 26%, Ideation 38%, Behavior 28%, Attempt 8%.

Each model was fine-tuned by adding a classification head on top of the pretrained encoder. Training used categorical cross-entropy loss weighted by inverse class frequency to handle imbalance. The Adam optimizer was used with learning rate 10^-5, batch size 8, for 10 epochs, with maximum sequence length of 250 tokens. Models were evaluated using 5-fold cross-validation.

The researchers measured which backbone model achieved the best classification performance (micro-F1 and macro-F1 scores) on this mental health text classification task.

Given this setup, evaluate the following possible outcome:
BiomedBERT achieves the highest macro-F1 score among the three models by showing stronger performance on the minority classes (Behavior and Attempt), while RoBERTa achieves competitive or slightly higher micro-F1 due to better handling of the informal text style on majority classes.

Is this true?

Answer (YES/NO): NO